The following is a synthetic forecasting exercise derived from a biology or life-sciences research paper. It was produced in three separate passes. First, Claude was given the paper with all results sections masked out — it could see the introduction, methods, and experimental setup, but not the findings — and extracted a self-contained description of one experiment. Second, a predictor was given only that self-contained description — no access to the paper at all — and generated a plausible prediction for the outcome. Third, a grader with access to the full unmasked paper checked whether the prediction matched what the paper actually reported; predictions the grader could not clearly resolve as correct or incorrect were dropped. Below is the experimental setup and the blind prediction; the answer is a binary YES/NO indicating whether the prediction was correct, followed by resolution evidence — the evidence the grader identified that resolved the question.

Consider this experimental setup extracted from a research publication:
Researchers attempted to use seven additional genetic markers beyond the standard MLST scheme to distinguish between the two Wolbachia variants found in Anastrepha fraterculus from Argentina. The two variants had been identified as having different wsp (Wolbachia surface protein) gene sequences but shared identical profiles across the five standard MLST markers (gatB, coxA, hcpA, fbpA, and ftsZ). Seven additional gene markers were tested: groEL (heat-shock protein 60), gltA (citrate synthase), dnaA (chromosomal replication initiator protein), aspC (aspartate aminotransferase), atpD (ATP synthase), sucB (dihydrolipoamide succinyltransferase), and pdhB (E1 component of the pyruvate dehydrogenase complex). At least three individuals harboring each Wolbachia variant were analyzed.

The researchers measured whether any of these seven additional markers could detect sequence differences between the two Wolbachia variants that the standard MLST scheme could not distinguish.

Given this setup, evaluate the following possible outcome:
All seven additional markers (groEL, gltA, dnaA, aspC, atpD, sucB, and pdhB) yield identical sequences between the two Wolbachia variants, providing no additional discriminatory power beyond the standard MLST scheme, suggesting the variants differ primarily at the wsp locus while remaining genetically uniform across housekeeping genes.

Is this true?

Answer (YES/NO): YES